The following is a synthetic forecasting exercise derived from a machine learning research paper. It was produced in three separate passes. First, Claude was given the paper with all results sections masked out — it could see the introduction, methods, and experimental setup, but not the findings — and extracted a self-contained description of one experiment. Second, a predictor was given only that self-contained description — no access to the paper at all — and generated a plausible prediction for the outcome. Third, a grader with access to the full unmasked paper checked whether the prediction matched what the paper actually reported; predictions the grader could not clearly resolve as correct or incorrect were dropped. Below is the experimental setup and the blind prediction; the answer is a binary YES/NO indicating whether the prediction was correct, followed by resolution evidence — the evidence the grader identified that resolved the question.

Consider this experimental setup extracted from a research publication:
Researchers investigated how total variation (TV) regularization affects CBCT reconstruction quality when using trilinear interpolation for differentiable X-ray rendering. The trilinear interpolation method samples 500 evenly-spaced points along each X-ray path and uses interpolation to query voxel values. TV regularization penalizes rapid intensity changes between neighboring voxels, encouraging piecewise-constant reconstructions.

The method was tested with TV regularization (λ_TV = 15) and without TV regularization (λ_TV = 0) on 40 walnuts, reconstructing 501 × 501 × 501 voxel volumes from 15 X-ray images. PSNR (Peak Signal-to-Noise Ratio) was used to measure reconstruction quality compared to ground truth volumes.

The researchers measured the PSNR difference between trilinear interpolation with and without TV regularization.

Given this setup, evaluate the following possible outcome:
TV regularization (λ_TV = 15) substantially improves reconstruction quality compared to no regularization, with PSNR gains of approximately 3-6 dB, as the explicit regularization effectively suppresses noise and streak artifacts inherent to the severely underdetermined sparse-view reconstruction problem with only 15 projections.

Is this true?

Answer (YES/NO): NO